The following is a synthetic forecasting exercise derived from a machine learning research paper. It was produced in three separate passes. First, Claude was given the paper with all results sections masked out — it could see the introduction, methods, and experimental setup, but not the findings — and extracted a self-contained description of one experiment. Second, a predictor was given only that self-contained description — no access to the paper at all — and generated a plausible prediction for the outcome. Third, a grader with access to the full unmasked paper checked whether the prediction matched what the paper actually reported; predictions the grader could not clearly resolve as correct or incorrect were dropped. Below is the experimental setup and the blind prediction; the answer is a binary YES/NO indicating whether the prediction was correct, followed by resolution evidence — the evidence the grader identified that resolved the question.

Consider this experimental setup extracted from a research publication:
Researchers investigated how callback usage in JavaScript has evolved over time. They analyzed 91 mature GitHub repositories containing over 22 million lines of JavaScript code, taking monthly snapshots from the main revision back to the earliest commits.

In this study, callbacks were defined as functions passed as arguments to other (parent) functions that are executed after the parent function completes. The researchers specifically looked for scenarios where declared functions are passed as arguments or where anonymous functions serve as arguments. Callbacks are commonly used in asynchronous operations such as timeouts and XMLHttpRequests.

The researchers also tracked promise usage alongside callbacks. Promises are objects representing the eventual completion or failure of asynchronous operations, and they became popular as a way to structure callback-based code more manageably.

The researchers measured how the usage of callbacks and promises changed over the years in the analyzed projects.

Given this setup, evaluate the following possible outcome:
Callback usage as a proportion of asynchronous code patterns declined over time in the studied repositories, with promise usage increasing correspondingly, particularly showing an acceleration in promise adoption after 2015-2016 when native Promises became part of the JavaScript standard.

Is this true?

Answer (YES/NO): NO